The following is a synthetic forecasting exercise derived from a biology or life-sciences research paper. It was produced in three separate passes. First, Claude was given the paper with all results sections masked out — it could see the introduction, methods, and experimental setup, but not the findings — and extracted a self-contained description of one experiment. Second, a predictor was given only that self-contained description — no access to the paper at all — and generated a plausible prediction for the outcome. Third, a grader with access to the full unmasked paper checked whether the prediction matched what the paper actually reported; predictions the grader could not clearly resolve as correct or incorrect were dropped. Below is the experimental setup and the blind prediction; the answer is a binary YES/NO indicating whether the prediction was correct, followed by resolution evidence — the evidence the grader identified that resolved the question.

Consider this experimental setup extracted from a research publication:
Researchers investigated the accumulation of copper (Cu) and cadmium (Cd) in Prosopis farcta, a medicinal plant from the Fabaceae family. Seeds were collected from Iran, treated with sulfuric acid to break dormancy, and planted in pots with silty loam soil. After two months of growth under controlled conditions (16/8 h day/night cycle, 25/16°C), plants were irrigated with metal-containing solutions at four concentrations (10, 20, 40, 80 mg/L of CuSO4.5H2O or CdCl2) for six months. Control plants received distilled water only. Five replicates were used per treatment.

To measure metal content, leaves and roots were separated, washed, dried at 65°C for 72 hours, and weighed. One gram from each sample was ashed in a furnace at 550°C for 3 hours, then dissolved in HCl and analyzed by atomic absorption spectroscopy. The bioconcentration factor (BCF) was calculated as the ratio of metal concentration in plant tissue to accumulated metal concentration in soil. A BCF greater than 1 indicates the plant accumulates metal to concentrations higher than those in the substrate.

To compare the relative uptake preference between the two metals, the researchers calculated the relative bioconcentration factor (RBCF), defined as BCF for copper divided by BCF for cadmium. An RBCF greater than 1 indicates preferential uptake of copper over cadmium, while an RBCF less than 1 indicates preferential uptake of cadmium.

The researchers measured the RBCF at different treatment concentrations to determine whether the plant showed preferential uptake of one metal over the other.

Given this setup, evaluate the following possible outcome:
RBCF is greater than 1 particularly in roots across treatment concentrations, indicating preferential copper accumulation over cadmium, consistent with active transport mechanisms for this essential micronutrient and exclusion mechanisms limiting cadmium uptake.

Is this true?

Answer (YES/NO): NO